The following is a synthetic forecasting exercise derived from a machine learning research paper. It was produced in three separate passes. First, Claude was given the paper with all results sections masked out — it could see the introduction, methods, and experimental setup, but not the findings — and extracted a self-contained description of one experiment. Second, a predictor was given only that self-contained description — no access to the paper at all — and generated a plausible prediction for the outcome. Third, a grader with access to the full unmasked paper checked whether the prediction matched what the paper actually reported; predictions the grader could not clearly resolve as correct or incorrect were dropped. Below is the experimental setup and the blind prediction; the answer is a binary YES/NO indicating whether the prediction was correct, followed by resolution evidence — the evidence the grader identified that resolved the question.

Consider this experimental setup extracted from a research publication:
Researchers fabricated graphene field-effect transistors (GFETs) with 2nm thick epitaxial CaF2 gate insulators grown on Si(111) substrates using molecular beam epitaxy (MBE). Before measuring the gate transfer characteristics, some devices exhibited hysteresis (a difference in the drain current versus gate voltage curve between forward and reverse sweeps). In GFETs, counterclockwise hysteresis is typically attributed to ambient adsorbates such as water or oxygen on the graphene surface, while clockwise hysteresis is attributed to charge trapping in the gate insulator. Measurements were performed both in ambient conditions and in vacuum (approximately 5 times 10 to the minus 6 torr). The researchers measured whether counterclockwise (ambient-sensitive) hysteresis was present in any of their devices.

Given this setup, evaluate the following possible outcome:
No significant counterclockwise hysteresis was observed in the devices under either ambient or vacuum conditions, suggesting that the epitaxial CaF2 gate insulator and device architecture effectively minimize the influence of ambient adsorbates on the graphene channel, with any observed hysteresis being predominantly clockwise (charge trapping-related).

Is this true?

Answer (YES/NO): NO